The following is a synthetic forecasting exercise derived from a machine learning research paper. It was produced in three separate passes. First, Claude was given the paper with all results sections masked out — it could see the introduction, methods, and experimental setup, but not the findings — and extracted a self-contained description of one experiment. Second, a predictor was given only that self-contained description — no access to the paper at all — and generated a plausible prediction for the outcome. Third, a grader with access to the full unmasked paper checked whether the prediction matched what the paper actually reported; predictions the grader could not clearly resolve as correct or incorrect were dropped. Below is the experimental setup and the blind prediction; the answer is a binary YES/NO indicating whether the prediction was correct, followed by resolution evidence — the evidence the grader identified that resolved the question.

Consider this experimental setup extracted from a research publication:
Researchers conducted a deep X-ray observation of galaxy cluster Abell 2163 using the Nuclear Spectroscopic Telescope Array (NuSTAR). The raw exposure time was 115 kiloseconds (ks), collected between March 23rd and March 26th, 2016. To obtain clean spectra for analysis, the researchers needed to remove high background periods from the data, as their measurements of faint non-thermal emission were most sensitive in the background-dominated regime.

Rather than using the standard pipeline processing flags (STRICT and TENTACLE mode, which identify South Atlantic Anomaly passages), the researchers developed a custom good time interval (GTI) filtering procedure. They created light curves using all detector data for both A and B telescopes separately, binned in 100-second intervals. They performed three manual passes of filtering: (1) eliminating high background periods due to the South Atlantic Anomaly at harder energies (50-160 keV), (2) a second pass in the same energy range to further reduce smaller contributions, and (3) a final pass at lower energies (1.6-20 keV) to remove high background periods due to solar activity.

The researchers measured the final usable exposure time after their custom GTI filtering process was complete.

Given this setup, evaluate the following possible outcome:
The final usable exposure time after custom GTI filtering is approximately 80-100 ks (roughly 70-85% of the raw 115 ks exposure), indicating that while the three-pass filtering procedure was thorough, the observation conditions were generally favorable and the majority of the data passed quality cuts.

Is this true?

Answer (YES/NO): NO